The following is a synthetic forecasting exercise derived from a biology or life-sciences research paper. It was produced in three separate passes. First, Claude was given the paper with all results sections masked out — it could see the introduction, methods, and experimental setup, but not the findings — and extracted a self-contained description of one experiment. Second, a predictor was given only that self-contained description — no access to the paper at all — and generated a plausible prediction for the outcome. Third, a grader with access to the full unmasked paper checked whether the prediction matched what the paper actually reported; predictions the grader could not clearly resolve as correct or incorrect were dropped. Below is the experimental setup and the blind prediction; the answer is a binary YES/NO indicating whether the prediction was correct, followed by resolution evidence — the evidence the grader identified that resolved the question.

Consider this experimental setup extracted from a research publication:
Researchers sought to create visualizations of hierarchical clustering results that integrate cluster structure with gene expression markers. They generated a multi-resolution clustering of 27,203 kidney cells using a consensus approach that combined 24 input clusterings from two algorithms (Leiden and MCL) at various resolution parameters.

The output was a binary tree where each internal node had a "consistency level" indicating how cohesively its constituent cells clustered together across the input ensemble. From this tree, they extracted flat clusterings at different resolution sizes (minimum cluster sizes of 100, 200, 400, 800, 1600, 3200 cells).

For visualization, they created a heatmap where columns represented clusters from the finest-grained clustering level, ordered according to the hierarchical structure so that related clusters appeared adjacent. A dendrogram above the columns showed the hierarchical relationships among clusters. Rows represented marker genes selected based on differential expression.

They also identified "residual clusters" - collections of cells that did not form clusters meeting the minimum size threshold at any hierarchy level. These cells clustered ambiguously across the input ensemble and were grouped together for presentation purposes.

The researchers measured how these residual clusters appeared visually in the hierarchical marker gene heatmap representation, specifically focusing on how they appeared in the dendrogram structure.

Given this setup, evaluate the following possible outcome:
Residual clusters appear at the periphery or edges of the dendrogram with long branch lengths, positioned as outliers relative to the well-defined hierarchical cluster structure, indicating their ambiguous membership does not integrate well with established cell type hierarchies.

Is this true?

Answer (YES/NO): NO